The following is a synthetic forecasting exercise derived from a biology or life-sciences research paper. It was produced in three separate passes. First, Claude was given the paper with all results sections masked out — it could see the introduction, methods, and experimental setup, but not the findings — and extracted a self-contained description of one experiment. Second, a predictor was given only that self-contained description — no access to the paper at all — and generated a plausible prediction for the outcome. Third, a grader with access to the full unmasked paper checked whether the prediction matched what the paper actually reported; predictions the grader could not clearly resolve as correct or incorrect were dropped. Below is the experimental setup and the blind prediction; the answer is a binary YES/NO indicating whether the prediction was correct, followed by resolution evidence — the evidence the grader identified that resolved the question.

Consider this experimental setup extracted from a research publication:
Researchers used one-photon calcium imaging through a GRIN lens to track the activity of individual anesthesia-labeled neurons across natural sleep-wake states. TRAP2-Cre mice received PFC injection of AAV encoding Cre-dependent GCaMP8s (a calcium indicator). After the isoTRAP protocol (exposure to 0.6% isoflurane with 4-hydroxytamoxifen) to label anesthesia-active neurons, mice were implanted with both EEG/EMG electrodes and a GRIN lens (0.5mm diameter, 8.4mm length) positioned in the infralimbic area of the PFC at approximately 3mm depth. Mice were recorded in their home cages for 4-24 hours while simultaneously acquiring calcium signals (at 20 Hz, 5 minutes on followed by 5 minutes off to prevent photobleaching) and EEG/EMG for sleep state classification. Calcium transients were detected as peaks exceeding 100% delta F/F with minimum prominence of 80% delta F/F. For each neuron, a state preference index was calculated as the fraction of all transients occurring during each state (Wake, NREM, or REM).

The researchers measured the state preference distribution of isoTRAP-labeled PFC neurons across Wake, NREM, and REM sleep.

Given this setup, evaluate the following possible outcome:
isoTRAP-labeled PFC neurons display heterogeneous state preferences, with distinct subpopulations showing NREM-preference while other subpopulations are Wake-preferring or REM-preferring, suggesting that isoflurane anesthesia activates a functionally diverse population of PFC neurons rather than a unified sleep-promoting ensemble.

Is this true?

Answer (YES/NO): NO